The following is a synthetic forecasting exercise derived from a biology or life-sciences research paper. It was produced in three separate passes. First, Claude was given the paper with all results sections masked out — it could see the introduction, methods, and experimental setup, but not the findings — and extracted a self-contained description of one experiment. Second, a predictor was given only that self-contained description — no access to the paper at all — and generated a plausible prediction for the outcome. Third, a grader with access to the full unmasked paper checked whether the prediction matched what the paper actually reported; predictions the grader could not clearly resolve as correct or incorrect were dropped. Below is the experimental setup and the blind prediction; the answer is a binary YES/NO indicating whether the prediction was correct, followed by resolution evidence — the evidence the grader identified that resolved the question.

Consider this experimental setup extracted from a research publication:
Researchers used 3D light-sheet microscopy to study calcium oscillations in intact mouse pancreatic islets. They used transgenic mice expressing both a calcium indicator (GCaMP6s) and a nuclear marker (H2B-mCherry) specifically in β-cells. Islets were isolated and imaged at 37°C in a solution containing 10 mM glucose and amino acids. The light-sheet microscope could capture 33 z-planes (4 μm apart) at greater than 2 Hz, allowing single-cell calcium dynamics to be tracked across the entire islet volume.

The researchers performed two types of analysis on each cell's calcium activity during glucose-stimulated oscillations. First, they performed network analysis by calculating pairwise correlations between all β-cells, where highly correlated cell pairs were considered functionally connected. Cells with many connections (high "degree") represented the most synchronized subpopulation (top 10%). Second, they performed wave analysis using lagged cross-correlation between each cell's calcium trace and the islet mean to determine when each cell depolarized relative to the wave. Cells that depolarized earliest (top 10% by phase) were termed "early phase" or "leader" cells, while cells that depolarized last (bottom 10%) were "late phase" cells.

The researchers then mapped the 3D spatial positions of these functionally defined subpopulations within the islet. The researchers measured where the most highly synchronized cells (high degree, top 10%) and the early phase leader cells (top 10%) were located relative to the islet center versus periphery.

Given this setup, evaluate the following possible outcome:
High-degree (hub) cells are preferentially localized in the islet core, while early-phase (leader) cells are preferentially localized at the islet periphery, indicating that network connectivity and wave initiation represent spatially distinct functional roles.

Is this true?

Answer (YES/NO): YES